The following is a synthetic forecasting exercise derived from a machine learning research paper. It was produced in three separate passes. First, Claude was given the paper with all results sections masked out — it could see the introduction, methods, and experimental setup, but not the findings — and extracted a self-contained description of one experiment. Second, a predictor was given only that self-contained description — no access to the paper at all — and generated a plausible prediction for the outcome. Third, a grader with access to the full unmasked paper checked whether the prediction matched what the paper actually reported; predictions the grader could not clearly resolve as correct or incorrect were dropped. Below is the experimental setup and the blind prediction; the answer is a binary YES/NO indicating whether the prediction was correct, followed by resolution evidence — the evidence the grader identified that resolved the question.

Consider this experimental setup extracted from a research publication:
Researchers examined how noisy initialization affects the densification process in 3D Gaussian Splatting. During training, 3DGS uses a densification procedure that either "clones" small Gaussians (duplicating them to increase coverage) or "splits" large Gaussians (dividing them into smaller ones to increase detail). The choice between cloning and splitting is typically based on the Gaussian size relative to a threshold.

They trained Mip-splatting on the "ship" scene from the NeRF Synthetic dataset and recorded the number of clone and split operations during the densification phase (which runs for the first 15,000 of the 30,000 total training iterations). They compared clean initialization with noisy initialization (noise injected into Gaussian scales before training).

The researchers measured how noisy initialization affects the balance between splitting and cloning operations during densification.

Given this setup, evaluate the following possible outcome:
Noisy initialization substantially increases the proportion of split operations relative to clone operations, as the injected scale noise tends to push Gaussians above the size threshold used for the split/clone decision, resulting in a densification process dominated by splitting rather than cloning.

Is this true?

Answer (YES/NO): NO